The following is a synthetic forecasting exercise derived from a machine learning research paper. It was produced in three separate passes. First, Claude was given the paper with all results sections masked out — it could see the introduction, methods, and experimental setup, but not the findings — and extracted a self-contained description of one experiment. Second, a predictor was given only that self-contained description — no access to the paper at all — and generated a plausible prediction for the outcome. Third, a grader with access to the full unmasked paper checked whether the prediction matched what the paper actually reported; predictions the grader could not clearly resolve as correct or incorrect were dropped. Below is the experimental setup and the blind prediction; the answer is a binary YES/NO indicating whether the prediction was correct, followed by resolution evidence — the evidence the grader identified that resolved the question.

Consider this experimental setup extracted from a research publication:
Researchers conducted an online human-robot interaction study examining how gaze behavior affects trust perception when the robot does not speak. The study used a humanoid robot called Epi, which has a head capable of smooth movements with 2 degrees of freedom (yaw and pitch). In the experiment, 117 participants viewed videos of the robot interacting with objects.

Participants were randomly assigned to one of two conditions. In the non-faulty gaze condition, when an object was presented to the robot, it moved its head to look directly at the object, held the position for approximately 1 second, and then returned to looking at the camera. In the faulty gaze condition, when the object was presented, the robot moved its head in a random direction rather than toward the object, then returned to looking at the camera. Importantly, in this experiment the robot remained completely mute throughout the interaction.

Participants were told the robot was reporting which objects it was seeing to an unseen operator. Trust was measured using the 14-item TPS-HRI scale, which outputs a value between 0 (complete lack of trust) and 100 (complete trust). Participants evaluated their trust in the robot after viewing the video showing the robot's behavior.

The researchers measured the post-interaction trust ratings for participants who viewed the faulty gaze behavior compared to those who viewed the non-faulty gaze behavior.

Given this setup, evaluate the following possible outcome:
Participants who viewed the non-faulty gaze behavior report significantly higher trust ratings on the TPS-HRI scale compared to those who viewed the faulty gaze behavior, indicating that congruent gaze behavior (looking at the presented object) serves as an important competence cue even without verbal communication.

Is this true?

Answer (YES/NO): YES